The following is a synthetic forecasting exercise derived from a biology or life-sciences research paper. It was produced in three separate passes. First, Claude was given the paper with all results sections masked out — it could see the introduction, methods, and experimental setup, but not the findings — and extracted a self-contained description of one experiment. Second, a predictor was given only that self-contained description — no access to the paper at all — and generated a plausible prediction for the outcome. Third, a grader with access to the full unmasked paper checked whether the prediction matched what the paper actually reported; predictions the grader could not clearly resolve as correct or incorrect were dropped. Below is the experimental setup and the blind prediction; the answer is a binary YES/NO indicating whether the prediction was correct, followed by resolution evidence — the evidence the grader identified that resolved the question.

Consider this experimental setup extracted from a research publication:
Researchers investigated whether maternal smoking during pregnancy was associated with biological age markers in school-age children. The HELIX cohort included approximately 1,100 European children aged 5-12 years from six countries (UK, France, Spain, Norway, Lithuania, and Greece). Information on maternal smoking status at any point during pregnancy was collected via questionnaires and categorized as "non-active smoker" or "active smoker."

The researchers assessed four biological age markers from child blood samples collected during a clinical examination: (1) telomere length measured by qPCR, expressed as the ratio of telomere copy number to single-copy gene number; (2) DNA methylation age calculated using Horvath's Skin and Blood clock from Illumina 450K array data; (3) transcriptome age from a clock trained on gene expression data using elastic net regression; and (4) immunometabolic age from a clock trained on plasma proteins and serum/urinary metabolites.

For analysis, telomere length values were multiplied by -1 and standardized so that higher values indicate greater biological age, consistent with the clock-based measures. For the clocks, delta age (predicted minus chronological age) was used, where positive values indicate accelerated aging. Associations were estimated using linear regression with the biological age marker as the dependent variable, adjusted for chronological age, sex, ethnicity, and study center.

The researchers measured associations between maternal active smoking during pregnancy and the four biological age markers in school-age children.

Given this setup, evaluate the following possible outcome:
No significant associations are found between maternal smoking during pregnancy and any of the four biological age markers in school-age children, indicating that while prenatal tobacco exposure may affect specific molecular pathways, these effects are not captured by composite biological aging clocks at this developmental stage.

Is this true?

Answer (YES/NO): NO